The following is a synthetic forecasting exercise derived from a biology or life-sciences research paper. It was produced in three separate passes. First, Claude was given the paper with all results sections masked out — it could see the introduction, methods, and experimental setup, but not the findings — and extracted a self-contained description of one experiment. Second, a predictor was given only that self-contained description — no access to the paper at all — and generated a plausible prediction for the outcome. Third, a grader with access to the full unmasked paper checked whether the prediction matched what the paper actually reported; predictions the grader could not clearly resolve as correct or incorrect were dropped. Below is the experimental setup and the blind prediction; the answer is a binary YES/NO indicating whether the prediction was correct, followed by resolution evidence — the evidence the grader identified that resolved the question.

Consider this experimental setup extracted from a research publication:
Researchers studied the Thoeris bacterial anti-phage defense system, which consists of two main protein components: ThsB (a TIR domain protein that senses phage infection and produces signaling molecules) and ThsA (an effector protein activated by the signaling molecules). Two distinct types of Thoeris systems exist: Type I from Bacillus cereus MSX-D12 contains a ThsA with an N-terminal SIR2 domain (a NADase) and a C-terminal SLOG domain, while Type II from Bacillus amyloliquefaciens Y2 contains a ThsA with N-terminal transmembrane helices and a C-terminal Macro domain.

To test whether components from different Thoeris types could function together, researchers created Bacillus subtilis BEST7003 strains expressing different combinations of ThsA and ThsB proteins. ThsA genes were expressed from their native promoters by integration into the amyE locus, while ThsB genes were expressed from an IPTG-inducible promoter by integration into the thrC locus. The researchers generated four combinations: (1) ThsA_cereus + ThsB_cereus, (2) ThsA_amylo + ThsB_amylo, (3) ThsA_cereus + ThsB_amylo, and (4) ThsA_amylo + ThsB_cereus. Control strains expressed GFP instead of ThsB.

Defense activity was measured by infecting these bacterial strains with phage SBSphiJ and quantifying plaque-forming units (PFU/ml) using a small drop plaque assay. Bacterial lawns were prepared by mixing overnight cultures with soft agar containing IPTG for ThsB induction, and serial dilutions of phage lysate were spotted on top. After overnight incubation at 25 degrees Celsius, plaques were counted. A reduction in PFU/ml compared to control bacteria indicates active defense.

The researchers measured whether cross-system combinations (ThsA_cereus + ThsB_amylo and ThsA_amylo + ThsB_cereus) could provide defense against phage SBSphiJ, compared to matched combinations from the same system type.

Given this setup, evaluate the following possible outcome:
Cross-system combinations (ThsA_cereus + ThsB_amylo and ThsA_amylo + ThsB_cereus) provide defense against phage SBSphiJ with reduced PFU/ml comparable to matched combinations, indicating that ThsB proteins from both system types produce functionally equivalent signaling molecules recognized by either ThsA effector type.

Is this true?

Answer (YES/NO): NO